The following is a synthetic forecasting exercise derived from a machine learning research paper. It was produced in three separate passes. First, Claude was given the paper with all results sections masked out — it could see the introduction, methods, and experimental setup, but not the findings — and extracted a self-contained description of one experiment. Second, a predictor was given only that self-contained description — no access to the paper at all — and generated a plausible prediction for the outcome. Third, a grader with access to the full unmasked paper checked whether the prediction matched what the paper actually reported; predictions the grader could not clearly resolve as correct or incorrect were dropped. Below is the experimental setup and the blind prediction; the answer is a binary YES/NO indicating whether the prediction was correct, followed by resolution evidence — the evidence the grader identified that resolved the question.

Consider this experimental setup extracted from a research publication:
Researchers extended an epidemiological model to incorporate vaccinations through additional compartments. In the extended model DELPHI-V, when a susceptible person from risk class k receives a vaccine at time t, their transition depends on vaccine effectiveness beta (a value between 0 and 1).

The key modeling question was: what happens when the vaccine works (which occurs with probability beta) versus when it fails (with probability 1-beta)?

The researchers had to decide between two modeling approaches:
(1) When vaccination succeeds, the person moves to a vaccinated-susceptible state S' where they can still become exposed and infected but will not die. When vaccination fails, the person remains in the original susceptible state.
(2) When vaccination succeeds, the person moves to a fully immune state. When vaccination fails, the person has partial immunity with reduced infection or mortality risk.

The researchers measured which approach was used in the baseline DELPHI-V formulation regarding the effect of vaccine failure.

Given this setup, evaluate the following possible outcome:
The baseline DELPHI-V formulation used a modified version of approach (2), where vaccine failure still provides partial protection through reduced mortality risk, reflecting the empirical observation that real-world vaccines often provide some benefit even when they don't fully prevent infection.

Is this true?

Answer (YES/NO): NO